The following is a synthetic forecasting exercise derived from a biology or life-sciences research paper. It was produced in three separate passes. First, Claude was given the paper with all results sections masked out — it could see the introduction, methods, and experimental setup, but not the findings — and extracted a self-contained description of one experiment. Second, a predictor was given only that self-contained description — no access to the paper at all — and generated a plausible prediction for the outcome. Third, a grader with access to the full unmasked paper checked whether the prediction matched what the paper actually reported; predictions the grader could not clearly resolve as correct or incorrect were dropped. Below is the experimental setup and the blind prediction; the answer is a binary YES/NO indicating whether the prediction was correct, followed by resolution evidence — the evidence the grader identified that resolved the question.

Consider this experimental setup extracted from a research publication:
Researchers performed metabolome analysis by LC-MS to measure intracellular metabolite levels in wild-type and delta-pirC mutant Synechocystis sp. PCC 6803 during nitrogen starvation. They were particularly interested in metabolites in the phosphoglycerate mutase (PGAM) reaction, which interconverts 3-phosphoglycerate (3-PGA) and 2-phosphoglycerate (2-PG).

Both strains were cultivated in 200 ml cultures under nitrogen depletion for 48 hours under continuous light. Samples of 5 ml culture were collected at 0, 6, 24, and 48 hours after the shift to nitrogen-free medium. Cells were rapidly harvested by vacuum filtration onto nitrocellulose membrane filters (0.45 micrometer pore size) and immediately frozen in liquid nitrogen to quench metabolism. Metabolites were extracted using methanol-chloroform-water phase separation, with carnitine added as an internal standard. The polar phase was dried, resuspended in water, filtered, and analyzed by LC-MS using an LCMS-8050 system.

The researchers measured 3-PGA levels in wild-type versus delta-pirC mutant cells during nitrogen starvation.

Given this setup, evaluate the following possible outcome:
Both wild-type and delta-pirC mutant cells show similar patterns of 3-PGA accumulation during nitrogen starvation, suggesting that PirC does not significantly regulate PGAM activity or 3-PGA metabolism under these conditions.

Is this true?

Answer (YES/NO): NO